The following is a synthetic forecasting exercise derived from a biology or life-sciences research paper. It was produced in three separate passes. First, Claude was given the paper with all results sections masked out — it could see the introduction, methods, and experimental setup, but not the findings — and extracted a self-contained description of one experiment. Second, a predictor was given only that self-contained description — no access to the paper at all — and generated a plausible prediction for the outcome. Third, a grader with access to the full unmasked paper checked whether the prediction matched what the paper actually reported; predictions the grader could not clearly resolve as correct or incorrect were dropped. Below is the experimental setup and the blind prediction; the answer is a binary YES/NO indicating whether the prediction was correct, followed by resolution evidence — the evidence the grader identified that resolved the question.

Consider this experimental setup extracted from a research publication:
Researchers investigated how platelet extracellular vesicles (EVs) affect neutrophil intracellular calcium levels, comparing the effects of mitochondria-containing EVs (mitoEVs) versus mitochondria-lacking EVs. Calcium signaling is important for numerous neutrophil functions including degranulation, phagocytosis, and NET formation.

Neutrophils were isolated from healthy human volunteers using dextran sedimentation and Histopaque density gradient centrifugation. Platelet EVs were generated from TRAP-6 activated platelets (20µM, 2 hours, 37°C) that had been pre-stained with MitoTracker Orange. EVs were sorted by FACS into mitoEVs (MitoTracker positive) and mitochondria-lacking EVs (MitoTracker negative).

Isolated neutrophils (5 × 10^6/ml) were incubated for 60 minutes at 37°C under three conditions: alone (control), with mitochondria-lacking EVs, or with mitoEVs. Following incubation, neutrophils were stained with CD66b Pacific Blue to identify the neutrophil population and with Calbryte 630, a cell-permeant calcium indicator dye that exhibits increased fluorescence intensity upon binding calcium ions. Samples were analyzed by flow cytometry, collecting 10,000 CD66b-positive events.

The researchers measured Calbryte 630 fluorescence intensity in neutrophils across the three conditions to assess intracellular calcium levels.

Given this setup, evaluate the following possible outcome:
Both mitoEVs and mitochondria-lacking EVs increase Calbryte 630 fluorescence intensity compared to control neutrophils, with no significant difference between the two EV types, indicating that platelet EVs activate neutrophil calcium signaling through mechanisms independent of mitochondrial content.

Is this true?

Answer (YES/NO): NO